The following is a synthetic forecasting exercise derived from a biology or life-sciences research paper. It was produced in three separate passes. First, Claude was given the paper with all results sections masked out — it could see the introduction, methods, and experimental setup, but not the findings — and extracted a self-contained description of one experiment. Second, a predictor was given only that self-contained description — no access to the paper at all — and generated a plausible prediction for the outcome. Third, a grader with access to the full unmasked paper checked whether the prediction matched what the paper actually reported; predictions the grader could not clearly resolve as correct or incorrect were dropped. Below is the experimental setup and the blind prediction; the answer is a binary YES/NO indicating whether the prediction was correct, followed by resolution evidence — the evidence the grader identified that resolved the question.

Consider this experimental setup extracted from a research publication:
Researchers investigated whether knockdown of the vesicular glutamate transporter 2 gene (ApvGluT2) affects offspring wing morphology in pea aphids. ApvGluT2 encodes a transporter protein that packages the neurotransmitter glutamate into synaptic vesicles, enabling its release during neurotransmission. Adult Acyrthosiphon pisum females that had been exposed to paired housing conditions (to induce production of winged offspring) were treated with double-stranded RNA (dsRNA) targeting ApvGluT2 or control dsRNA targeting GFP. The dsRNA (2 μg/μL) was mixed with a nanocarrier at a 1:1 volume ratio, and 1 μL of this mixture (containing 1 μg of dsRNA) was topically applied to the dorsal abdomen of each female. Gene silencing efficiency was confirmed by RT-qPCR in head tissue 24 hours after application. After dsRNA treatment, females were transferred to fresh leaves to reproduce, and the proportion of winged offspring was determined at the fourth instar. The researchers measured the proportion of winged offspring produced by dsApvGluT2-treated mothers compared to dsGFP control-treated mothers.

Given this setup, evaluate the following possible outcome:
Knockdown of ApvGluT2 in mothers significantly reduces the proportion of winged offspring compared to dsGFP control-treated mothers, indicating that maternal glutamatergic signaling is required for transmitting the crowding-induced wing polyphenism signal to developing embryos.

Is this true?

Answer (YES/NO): YES